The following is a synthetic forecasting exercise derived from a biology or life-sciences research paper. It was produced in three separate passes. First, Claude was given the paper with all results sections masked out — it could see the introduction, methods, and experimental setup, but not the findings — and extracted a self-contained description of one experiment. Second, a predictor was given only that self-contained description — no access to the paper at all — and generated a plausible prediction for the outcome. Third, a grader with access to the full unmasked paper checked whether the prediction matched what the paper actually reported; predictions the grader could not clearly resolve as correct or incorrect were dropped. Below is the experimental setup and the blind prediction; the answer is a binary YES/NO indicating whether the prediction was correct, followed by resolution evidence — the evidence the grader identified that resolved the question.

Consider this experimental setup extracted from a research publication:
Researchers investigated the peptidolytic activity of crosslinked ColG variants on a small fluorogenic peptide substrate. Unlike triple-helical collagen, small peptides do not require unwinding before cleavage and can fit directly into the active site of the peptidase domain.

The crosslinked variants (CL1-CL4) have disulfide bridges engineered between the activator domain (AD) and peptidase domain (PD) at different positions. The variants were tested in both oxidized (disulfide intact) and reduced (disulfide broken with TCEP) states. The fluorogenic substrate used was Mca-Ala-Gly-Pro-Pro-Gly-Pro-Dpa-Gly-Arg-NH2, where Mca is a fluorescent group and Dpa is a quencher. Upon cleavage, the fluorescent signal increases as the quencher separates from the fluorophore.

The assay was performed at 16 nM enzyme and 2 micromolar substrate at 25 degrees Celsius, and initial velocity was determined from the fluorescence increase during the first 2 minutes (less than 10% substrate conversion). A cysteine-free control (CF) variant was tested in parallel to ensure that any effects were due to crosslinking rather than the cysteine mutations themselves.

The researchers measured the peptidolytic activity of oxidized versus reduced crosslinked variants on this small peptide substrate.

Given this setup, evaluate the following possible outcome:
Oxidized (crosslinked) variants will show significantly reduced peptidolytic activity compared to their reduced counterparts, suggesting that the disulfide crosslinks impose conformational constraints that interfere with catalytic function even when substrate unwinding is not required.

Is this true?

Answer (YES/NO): NO